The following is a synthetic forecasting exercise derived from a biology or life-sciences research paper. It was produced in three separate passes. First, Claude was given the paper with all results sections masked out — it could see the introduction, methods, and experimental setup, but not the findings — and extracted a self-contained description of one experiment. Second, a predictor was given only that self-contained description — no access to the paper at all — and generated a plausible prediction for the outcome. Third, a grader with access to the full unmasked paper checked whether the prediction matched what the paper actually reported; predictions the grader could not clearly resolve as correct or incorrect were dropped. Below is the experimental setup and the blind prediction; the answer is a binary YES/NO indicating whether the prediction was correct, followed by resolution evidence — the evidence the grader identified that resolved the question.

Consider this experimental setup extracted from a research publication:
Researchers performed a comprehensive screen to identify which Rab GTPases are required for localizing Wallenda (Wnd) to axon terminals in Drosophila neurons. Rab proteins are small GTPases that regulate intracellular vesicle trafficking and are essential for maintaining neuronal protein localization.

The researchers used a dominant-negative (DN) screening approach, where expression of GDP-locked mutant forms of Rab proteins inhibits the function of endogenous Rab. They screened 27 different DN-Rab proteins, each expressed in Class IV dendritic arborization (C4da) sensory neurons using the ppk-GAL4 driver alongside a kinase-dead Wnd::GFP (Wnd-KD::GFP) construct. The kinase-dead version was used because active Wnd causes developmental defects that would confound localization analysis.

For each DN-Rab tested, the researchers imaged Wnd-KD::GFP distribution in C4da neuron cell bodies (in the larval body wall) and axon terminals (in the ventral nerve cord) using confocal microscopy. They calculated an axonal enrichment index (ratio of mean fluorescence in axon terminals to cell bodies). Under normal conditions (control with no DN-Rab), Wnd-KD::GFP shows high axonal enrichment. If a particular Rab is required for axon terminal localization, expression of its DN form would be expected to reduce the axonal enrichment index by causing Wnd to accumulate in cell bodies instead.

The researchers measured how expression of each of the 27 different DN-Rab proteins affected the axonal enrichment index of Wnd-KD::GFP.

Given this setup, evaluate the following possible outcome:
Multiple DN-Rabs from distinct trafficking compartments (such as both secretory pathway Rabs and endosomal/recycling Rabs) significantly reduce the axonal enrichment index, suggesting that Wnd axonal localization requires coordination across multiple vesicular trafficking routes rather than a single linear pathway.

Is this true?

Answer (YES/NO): NO